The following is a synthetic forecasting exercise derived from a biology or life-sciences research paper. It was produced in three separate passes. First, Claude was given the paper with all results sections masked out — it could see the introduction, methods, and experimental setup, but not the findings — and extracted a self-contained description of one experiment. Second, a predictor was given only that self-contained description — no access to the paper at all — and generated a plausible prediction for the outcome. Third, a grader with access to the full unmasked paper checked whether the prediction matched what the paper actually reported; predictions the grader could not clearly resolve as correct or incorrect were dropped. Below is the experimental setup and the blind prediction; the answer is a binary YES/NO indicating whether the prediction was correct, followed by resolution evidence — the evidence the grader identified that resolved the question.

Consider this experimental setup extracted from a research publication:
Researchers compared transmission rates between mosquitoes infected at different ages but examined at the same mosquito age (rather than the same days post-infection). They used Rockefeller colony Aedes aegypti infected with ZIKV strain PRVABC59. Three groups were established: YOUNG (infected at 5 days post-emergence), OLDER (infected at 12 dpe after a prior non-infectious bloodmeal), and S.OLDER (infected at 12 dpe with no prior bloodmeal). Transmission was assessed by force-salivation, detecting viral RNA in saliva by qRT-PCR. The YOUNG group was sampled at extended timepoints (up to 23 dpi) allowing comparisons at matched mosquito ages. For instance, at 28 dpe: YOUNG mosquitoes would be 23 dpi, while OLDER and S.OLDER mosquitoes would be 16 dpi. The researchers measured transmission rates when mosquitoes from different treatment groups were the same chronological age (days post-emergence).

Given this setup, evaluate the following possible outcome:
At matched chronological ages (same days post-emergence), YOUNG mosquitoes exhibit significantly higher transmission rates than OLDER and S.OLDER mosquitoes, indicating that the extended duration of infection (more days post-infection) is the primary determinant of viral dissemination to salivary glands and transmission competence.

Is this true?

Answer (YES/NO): YES